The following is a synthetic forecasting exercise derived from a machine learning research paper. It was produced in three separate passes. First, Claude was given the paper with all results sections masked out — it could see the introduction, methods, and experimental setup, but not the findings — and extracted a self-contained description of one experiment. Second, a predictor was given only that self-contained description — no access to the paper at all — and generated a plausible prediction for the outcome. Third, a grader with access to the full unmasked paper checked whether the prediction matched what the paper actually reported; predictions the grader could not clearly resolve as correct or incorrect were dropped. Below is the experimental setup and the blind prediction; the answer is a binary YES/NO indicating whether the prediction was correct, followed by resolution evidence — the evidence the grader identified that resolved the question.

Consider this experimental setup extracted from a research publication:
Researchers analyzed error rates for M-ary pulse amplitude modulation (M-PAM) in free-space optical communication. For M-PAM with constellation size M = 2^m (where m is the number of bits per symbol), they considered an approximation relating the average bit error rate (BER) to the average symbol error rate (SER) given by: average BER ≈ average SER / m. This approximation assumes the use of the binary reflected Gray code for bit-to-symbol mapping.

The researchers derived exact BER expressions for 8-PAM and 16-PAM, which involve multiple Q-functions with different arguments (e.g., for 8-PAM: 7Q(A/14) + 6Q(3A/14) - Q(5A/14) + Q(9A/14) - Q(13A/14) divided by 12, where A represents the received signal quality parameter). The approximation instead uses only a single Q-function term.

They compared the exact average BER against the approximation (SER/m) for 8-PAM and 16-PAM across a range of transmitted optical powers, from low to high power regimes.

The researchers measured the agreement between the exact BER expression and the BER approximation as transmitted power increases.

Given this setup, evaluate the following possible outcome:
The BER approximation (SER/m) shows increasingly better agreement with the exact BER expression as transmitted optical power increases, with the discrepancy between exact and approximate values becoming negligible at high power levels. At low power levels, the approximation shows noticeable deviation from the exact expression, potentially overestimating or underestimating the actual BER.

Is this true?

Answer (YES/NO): YES